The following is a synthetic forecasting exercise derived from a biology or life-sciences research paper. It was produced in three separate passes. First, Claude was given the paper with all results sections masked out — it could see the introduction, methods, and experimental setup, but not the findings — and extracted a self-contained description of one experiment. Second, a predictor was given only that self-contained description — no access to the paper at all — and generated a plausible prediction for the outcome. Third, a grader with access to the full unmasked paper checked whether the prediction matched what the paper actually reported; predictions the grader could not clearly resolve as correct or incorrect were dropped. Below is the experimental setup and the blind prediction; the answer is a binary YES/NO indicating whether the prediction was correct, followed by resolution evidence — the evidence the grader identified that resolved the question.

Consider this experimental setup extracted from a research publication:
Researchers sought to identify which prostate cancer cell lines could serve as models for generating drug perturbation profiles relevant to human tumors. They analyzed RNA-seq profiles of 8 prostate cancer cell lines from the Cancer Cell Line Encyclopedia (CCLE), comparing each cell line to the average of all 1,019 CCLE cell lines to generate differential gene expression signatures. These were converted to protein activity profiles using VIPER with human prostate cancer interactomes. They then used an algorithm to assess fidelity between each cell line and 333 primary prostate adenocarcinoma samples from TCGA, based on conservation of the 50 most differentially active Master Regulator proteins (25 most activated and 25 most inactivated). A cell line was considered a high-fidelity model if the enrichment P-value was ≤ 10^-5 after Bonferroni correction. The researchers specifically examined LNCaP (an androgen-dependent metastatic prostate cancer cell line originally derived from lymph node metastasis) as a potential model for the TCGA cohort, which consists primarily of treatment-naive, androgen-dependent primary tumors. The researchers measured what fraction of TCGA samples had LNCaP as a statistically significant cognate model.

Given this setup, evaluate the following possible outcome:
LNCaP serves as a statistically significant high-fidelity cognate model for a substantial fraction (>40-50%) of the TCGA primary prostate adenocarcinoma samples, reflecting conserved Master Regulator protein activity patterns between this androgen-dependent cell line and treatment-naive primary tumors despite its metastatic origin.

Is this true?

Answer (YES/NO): YES